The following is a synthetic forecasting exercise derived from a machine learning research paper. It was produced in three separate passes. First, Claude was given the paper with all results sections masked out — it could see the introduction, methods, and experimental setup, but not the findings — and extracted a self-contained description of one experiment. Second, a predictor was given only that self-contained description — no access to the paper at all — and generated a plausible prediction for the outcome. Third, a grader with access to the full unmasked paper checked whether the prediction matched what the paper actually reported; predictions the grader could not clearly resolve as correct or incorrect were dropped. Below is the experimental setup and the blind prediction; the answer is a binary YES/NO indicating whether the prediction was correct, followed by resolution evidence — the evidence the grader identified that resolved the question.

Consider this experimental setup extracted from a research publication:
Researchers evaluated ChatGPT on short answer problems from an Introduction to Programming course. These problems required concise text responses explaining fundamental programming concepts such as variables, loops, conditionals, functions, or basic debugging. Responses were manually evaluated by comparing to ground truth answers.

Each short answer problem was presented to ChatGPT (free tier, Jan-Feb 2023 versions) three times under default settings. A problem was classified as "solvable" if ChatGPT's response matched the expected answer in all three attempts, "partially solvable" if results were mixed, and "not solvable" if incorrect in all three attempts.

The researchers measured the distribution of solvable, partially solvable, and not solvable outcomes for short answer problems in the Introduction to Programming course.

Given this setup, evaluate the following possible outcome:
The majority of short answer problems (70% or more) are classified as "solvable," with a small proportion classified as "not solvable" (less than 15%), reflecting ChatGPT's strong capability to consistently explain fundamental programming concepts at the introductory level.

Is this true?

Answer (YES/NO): NO